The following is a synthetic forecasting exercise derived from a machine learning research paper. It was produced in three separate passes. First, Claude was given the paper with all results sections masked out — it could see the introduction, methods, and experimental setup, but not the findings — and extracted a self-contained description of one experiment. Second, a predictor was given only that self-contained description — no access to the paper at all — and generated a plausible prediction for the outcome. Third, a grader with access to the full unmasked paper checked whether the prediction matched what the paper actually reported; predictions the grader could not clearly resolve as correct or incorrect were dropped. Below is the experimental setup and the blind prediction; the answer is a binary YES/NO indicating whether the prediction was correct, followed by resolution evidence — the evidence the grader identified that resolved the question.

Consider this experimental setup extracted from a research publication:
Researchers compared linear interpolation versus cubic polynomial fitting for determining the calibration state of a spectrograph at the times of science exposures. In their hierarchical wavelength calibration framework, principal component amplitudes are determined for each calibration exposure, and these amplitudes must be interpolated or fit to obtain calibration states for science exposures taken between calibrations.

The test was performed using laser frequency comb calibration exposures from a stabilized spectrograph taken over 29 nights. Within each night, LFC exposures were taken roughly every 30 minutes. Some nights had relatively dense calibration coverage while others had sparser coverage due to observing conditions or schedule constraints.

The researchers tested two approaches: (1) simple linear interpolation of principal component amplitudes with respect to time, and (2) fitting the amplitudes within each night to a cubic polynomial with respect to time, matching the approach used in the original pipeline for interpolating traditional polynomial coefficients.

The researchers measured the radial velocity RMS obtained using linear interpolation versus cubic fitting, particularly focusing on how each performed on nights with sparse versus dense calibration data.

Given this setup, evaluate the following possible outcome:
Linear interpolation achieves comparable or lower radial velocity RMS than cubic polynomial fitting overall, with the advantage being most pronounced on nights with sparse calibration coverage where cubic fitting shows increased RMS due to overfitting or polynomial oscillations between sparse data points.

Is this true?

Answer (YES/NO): NO